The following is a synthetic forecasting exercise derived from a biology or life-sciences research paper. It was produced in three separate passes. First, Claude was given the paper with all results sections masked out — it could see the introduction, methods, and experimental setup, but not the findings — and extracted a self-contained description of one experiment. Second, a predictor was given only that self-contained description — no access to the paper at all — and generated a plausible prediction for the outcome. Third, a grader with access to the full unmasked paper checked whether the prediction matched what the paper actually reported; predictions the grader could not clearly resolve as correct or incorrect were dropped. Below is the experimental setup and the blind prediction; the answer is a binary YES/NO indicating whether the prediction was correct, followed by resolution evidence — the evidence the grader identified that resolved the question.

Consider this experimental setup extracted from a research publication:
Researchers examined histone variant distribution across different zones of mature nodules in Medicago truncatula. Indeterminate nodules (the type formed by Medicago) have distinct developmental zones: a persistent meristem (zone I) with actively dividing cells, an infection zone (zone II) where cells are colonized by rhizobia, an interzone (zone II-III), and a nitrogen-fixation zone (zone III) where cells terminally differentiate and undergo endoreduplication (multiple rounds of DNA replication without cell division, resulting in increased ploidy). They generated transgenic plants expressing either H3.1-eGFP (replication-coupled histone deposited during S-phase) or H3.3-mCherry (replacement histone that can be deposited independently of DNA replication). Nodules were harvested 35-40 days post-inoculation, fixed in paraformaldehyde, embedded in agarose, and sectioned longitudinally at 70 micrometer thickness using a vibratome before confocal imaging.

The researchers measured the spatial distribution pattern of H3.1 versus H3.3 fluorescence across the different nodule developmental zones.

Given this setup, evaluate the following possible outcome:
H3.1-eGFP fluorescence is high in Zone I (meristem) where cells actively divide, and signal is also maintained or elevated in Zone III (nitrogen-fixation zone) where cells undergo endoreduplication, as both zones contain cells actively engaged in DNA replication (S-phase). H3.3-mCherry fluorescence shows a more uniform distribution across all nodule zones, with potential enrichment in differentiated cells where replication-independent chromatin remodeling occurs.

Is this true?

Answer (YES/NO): NO